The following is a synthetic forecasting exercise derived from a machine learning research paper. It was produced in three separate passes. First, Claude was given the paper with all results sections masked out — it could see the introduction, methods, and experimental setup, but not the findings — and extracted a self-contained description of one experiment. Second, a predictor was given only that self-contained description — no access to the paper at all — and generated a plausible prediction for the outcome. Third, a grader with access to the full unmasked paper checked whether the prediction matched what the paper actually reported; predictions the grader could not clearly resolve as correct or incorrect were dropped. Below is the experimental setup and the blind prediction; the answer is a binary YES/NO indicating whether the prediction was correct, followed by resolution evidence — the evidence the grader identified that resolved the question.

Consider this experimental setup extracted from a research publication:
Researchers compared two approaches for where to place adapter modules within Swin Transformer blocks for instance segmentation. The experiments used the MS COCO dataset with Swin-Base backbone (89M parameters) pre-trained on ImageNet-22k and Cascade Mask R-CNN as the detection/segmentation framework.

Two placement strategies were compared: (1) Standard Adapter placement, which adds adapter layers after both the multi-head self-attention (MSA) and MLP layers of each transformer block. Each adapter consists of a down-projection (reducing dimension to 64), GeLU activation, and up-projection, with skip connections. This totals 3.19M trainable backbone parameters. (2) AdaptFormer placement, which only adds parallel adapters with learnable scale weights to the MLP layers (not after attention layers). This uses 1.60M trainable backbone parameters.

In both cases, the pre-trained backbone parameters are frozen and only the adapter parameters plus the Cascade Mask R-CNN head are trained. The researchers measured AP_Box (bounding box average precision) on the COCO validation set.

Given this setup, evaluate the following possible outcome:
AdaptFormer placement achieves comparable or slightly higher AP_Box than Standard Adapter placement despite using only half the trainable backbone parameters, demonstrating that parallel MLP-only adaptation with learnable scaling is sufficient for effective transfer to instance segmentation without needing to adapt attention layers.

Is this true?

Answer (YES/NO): NO